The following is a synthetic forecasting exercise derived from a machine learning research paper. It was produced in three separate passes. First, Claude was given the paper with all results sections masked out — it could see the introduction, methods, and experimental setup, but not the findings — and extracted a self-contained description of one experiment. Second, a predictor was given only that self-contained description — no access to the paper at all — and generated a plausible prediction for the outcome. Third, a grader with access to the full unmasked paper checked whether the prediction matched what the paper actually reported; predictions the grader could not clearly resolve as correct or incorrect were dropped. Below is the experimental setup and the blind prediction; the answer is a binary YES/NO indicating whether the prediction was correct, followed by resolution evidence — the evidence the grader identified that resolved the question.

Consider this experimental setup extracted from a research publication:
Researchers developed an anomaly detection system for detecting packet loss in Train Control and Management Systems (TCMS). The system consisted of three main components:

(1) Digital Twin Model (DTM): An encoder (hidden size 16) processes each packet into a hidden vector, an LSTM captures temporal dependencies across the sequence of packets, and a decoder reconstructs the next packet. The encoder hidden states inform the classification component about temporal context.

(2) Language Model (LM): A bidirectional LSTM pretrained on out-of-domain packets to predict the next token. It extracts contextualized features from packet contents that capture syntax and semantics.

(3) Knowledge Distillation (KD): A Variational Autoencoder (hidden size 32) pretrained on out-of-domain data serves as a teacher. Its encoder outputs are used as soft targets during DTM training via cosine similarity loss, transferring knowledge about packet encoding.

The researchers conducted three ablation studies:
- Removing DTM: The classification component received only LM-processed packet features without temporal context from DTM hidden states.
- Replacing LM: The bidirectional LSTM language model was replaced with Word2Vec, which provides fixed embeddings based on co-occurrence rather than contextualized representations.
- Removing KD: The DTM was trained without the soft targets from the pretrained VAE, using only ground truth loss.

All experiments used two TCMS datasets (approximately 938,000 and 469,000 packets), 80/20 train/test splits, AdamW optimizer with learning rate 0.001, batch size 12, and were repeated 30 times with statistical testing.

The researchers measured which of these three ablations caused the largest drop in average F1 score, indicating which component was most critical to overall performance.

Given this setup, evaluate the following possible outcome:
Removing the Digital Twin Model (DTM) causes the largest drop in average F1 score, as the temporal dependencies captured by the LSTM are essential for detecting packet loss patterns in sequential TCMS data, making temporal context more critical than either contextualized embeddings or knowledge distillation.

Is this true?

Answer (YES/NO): YES